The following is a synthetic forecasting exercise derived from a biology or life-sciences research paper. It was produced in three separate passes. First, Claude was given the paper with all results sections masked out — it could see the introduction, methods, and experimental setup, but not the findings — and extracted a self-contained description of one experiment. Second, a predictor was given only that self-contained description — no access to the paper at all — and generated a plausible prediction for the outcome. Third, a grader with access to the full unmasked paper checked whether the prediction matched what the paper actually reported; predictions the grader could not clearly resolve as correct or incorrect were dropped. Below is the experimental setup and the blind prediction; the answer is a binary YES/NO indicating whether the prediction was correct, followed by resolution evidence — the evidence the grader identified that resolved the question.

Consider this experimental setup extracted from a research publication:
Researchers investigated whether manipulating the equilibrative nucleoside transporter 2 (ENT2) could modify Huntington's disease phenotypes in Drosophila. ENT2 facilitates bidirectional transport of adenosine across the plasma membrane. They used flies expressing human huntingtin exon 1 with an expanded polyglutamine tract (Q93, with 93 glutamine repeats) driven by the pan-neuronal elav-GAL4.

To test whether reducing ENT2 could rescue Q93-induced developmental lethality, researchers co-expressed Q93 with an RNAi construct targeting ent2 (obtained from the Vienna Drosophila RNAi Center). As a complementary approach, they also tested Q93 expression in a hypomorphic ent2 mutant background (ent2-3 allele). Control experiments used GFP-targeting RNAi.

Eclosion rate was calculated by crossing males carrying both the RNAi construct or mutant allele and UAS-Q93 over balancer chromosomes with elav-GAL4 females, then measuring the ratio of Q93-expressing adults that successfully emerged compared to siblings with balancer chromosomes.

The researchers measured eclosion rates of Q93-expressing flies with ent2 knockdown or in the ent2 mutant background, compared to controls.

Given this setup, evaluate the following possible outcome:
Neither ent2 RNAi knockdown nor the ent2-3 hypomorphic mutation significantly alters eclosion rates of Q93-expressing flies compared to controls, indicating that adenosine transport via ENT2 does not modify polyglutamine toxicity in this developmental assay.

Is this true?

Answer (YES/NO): NO